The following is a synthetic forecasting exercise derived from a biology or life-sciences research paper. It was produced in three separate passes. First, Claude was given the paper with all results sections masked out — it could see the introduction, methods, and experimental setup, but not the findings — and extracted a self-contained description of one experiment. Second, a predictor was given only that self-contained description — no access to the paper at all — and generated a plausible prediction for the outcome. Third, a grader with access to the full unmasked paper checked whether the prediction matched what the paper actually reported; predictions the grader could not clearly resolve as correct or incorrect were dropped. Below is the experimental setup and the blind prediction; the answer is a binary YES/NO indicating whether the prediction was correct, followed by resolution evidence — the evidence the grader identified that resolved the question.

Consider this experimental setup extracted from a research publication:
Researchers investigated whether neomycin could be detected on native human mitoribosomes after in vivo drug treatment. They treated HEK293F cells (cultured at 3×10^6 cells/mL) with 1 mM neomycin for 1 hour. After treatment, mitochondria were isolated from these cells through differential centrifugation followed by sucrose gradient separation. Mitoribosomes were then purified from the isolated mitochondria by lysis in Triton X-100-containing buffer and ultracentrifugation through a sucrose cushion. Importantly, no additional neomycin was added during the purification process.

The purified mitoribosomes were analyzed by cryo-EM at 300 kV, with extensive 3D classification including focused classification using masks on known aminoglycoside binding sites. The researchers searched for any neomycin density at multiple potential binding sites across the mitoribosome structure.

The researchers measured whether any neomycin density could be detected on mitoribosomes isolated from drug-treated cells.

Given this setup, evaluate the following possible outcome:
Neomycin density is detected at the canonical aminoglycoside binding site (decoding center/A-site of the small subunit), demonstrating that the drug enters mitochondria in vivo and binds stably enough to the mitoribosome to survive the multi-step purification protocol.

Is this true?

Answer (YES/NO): NO